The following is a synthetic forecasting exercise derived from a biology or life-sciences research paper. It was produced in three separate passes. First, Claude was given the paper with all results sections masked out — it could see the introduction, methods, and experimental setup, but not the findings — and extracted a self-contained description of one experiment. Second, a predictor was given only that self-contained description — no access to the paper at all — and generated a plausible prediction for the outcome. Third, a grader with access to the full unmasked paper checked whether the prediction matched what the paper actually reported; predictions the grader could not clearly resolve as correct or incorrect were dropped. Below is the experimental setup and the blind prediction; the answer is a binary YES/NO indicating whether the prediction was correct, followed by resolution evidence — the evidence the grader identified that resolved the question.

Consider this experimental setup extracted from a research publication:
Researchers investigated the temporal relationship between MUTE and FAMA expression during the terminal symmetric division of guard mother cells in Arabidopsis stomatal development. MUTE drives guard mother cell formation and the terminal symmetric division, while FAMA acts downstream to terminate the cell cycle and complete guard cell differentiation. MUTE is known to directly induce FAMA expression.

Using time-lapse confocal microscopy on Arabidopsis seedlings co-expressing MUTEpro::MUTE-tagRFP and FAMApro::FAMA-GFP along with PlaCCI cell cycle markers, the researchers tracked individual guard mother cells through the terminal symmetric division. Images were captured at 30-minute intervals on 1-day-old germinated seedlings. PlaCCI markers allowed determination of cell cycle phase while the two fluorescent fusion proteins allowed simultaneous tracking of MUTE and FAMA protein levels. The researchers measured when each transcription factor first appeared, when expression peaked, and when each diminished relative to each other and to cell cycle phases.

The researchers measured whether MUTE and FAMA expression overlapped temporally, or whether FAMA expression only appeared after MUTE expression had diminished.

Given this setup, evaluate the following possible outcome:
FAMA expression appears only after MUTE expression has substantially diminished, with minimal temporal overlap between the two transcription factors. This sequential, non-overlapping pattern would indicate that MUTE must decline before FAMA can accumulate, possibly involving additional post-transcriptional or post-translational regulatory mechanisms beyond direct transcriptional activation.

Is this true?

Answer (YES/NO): NO